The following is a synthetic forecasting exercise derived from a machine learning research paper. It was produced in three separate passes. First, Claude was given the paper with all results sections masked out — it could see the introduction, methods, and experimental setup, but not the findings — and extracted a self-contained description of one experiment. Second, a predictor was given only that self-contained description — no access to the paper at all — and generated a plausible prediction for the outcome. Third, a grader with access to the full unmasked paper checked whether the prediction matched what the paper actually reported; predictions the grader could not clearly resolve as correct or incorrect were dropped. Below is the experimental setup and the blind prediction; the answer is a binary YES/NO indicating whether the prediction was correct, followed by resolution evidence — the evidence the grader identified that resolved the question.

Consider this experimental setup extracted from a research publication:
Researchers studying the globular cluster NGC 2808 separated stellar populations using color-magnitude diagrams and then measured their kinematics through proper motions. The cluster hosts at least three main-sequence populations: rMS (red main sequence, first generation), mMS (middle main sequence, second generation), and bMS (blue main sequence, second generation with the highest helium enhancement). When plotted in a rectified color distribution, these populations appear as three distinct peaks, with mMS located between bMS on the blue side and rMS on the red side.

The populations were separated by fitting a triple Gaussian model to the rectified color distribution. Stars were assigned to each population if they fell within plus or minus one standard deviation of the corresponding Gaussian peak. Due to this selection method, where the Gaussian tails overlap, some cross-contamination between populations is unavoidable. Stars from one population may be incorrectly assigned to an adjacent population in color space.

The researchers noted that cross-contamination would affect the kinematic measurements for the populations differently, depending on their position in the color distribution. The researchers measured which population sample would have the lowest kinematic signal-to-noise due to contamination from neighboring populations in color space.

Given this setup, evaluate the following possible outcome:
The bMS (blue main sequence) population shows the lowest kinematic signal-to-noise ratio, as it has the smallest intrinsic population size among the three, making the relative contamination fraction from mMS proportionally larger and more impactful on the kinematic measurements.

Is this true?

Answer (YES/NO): NO